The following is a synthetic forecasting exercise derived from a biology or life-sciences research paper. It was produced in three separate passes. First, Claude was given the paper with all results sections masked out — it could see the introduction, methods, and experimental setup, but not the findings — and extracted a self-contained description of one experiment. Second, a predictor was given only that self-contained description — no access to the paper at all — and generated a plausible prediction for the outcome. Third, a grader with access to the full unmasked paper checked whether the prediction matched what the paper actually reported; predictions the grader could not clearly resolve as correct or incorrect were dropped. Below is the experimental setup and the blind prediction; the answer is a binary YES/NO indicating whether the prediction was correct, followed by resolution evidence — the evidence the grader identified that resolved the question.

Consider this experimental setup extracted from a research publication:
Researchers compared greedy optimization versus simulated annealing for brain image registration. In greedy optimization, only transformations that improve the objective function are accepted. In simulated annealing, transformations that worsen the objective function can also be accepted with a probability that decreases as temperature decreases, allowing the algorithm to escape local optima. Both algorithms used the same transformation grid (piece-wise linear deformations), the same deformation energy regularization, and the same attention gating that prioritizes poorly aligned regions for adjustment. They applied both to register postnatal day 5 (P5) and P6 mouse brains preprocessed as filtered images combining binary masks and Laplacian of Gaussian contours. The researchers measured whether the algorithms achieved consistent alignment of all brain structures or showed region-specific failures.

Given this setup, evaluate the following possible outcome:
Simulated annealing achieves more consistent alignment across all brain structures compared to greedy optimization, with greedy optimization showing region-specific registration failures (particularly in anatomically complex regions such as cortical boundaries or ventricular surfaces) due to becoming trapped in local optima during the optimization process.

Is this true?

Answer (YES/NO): YES